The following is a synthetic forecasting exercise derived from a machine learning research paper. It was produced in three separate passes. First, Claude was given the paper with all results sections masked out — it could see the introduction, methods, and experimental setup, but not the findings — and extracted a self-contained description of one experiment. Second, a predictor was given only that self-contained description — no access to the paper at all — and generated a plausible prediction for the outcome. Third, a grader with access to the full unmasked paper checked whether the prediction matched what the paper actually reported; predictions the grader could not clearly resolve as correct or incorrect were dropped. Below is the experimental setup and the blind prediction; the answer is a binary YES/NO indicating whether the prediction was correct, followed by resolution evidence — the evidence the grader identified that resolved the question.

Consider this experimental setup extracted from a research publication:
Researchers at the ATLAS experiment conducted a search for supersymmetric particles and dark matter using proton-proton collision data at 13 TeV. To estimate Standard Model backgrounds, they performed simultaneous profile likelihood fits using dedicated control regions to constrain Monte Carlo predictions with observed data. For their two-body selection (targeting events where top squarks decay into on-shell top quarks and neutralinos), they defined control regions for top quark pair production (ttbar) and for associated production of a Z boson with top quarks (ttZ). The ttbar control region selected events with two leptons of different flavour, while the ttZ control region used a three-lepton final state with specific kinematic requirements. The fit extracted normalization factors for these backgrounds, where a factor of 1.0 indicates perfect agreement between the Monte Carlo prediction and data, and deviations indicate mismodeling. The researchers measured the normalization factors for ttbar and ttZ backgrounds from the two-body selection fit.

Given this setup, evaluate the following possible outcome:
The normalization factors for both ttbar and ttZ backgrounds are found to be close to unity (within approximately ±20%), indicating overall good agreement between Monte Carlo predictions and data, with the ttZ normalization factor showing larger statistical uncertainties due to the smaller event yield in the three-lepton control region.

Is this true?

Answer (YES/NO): YES